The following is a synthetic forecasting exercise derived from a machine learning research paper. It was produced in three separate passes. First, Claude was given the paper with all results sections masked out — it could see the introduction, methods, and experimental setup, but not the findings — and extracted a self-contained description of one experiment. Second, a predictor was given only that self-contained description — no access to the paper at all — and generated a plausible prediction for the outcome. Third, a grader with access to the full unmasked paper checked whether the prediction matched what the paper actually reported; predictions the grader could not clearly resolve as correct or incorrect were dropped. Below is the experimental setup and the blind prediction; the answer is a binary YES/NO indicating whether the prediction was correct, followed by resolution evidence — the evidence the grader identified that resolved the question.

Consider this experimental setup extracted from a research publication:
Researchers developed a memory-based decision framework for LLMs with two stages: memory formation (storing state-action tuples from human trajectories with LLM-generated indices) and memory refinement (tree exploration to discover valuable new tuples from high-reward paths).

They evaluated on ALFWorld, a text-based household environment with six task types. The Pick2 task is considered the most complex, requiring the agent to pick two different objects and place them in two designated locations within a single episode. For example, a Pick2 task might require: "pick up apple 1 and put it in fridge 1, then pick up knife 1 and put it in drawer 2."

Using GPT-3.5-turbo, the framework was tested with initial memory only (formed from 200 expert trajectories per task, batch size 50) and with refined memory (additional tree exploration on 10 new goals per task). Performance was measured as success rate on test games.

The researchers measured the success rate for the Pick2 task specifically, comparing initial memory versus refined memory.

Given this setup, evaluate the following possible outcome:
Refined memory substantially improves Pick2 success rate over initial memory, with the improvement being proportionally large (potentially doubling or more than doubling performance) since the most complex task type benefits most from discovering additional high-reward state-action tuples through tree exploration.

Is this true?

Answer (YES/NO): NO